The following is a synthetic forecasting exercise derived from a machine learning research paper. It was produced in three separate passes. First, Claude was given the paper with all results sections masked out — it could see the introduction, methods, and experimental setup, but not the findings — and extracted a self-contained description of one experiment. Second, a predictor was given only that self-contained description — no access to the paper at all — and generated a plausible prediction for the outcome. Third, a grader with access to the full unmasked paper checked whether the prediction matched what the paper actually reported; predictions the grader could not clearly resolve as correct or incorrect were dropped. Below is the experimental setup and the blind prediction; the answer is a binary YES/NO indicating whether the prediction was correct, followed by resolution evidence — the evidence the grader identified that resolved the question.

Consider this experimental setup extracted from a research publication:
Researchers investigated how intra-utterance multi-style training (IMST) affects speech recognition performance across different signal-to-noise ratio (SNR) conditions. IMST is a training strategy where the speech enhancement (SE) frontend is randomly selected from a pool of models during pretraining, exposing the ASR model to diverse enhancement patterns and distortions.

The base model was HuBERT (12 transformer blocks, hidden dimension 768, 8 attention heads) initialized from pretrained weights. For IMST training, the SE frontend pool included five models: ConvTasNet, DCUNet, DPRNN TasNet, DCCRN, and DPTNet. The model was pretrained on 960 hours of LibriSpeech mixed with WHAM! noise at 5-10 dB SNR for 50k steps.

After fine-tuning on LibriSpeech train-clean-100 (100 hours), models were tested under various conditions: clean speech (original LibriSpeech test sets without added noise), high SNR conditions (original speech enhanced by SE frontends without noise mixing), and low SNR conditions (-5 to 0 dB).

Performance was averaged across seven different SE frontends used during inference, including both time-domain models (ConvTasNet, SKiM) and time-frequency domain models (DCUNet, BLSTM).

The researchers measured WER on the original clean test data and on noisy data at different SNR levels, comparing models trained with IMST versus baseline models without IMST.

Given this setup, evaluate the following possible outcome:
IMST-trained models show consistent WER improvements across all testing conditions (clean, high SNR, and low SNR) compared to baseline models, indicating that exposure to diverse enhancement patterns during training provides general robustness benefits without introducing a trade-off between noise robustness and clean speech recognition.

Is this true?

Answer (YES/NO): NO